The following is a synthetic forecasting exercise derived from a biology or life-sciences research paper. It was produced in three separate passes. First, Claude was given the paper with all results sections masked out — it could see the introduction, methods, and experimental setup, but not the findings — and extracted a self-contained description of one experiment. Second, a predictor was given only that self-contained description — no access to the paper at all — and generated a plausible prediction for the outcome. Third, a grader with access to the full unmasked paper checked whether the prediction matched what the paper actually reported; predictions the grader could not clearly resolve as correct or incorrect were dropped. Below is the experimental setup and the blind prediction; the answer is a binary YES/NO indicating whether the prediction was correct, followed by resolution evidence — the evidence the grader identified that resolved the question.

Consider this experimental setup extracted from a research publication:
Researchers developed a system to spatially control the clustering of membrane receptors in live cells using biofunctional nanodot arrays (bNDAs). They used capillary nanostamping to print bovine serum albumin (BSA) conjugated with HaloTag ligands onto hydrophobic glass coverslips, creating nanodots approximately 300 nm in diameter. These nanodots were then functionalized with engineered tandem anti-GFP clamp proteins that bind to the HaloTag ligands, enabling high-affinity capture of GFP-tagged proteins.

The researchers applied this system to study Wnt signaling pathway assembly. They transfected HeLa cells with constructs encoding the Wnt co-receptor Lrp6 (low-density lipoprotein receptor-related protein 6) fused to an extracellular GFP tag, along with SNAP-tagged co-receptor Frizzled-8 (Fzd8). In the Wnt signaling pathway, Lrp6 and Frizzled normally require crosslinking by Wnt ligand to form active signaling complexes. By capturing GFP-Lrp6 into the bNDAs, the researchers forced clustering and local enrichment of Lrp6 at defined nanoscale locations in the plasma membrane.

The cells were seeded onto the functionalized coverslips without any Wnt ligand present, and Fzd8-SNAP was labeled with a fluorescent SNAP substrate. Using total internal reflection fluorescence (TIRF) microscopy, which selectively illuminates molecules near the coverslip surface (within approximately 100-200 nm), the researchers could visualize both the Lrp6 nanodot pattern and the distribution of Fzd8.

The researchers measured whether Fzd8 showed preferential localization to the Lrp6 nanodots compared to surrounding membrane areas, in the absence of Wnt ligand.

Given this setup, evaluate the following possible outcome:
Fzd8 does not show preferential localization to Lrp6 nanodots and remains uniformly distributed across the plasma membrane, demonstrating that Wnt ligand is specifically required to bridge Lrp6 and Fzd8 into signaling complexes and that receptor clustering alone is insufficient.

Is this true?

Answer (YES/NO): NO